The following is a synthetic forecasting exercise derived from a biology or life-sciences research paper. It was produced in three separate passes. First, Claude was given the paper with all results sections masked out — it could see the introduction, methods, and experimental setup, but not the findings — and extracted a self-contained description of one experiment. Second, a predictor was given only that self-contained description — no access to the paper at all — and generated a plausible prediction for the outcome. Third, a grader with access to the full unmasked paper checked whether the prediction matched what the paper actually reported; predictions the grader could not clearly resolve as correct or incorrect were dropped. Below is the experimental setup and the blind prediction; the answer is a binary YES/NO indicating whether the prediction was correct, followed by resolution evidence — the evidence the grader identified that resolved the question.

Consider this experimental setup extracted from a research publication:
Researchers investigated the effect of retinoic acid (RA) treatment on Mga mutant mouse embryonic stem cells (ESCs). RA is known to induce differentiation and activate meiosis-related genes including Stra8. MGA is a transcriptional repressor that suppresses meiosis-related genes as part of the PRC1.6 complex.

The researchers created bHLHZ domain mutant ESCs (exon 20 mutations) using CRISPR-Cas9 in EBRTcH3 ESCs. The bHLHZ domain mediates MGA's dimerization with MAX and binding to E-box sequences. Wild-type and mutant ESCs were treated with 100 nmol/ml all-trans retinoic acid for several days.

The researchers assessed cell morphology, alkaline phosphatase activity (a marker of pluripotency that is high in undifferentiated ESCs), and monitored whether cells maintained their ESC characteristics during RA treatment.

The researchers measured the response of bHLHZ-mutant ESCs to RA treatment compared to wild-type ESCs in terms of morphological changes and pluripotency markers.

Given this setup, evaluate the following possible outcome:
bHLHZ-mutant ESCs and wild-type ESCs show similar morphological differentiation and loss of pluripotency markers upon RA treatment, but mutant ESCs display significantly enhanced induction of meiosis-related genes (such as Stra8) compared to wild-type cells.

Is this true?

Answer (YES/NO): YES